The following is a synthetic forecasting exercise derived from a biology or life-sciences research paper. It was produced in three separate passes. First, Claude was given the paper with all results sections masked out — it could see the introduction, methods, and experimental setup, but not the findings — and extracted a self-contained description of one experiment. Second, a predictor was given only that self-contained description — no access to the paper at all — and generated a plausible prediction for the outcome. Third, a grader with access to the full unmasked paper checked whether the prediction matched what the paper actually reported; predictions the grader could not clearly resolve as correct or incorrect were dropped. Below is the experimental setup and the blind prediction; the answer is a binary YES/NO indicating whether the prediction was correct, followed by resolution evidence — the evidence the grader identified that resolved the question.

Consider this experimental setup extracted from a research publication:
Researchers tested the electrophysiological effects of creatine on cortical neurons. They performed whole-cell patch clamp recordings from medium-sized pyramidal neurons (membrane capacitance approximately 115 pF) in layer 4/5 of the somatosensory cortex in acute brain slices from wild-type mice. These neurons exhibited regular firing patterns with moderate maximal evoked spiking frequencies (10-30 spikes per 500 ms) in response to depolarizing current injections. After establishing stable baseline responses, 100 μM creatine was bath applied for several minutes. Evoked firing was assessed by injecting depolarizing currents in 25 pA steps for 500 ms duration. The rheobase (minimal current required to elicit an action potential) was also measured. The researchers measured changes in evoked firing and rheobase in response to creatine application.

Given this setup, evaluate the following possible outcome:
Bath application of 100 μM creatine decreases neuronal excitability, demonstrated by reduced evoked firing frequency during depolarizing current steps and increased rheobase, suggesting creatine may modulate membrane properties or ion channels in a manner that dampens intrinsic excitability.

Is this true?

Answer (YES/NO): YES